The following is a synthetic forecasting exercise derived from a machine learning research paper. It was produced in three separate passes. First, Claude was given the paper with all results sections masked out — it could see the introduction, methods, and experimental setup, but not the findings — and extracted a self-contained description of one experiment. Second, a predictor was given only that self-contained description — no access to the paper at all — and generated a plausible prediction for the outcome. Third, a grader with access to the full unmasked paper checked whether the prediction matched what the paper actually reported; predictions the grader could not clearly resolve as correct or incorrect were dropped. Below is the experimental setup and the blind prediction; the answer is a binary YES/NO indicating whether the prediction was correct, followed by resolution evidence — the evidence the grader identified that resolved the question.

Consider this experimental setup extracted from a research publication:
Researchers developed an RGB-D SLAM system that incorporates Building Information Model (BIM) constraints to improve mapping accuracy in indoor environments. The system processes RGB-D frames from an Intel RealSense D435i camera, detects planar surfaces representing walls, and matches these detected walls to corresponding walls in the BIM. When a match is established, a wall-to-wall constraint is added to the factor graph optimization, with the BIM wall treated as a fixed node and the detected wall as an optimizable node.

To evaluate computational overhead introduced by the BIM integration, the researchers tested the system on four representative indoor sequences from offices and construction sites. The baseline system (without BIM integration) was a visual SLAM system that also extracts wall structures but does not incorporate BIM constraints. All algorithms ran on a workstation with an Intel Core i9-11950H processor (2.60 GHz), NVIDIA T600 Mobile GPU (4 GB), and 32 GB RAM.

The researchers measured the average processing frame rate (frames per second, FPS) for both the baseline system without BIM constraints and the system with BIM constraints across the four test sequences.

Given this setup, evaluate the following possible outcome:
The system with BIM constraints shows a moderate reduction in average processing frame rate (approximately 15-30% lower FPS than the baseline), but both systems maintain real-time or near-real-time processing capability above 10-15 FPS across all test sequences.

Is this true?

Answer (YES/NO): NO